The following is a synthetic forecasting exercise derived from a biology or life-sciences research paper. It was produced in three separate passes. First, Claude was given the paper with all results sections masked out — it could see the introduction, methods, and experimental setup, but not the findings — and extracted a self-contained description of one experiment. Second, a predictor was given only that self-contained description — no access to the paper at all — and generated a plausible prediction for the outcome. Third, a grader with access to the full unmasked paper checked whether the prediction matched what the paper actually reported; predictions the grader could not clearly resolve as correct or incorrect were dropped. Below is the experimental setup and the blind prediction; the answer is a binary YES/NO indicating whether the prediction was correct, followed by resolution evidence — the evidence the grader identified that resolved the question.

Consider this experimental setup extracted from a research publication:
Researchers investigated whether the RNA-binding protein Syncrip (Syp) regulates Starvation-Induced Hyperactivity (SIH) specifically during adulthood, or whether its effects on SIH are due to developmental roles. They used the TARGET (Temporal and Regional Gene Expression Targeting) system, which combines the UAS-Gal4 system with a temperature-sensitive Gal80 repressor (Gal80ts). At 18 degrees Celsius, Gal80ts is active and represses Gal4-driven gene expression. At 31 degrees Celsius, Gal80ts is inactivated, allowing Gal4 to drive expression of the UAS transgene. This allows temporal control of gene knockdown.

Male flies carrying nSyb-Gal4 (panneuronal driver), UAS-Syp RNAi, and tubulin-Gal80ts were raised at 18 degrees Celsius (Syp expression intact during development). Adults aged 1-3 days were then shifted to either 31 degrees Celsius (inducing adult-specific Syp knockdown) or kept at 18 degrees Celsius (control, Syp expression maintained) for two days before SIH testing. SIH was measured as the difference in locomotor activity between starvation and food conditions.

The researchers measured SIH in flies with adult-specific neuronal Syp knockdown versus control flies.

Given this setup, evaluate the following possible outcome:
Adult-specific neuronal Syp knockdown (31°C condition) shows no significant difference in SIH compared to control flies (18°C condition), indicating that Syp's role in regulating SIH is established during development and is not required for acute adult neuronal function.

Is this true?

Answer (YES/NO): NO